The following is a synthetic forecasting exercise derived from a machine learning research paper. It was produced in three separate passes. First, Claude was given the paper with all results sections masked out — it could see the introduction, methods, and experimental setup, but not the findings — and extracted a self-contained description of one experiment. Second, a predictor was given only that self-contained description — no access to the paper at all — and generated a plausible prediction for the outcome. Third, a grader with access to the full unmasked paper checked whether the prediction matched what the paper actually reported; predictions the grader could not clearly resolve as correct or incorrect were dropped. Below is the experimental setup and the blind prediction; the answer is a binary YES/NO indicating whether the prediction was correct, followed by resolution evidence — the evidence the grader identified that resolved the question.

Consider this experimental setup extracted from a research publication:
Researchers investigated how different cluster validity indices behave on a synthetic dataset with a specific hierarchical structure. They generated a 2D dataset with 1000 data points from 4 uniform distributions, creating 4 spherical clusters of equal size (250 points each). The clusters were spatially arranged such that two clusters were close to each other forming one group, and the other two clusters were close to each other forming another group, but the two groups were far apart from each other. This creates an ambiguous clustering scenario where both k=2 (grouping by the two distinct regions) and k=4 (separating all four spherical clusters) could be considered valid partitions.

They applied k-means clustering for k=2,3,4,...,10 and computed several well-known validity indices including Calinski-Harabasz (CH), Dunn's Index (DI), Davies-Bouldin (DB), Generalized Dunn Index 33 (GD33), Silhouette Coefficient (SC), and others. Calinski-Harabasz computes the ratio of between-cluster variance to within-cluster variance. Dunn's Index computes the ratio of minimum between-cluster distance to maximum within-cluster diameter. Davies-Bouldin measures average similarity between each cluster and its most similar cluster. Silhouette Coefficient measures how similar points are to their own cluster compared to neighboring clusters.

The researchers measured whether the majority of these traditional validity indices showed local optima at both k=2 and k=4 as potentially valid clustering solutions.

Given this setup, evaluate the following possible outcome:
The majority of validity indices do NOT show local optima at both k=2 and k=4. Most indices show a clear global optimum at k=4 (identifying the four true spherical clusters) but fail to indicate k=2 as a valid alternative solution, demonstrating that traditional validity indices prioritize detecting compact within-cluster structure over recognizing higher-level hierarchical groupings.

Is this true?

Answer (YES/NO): YES